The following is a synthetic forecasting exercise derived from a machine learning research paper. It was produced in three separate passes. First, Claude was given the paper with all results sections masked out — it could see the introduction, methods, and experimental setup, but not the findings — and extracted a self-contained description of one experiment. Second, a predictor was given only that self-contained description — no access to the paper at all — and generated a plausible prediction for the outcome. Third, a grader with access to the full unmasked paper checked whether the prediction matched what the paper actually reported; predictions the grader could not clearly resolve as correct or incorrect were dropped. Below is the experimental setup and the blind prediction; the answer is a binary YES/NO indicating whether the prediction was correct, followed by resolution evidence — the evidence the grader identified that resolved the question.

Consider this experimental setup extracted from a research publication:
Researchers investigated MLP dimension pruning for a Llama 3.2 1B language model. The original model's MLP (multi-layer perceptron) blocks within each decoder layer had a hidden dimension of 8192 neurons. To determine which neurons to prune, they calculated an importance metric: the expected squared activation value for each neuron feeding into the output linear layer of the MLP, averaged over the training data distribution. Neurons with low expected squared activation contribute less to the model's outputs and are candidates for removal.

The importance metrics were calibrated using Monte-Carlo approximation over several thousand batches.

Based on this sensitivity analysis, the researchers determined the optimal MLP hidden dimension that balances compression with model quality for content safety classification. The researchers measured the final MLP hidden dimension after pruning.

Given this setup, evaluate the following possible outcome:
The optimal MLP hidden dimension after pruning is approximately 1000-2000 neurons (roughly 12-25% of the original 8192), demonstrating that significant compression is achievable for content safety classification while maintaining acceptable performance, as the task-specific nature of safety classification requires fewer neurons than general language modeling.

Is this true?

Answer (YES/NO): NO